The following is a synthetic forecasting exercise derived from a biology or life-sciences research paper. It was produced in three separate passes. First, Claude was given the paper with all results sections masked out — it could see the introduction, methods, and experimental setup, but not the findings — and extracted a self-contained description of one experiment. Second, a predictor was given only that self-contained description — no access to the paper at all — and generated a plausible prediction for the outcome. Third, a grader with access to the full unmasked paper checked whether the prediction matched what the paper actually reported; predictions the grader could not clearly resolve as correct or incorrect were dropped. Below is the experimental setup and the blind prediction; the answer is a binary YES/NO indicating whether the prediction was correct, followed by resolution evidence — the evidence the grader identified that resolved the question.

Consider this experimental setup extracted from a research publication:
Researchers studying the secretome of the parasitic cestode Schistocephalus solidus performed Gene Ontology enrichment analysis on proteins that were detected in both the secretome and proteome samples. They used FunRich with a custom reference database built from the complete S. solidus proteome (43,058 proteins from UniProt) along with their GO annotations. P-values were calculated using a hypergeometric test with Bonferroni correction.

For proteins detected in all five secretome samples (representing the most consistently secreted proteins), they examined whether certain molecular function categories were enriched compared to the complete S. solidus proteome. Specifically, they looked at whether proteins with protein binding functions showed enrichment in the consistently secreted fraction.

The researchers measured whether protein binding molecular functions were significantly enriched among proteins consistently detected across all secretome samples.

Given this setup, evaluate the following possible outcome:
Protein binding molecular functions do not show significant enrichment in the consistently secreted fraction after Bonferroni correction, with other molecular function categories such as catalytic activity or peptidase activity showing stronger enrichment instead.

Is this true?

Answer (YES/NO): NO